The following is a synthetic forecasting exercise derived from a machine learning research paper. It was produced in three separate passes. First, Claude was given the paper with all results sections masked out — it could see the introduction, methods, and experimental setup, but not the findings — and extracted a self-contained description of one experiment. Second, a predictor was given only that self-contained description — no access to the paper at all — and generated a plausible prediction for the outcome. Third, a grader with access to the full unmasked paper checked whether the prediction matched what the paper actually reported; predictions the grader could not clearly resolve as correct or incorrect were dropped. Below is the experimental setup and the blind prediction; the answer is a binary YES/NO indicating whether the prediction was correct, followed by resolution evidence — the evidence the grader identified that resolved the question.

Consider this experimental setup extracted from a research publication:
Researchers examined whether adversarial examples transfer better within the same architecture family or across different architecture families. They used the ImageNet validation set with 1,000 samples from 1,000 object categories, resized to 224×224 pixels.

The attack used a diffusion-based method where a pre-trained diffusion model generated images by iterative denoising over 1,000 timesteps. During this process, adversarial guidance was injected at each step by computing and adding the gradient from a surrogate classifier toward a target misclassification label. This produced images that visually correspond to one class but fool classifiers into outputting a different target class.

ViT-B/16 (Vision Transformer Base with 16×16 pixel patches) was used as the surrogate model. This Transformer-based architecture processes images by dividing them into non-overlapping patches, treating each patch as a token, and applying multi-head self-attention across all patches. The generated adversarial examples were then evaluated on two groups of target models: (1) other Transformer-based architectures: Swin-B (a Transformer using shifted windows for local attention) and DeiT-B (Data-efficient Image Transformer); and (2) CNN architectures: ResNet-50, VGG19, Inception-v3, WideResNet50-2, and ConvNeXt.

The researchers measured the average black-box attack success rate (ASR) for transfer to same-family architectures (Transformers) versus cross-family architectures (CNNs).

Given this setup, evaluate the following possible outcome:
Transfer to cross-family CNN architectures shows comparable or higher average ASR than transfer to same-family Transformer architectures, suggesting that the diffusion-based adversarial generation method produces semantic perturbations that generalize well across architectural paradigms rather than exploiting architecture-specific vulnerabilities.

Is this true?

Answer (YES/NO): NO